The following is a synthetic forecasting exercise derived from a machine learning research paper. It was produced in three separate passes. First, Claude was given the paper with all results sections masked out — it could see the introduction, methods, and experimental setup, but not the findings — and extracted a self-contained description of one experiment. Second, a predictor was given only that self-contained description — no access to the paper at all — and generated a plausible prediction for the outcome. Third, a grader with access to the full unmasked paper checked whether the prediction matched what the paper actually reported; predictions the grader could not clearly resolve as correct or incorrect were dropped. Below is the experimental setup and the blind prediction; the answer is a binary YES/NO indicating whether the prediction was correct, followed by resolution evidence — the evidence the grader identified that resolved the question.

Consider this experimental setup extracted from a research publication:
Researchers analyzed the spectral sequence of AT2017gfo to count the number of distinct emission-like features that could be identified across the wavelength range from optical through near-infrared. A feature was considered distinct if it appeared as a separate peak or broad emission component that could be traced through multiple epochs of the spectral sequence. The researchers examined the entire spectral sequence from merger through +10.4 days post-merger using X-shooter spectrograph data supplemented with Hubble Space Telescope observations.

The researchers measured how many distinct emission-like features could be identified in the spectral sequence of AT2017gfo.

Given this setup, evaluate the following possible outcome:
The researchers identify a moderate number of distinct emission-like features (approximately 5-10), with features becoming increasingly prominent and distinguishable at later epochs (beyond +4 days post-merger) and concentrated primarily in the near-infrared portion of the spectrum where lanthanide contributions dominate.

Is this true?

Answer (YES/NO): YES